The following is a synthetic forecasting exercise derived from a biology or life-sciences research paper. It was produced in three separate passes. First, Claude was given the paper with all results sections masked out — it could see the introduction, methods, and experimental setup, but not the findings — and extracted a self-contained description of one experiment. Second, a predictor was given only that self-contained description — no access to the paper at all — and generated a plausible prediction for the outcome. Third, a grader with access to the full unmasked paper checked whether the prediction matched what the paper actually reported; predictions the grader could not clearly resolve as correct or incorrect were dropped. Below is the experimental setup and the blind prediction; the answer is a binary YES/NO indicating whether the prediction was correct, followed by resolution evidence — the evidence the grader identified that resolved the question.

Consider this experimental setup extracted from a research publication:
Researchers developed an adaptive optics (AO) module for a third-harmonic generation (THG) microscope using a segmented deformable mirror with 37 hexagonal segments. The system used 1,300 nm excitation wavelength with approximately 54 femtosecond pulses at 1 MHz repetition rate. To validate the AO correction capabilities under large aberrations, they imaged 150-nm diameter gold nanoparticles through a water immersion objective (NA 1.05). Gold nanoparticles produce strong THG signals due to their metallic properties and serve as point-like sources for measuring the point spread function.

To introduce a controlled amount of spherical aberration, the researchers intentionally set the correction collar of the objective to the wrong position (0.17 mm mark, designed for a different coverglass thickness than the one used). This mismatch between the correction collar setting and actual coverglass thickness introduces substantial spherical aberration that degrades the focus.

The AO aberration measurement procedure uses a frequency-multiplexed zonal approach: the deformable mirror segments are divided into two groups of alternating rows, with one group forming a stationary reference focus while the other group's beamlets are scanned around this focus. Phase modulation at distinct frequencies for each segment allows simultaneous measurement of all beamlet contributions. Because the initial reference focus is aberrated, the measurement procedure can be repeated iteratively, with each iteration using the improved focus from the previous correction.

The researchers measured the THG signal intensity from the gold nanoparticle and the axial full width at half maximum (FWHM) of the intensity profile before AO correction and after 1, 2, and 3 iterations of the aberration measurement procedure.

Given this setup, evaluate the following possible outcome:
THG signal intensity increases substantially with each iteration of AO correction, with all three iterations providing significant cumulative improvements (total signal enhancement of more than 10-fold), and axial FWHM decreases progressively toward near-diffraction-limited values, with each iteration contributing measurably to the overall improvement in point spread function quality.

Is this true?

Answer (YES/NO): NO